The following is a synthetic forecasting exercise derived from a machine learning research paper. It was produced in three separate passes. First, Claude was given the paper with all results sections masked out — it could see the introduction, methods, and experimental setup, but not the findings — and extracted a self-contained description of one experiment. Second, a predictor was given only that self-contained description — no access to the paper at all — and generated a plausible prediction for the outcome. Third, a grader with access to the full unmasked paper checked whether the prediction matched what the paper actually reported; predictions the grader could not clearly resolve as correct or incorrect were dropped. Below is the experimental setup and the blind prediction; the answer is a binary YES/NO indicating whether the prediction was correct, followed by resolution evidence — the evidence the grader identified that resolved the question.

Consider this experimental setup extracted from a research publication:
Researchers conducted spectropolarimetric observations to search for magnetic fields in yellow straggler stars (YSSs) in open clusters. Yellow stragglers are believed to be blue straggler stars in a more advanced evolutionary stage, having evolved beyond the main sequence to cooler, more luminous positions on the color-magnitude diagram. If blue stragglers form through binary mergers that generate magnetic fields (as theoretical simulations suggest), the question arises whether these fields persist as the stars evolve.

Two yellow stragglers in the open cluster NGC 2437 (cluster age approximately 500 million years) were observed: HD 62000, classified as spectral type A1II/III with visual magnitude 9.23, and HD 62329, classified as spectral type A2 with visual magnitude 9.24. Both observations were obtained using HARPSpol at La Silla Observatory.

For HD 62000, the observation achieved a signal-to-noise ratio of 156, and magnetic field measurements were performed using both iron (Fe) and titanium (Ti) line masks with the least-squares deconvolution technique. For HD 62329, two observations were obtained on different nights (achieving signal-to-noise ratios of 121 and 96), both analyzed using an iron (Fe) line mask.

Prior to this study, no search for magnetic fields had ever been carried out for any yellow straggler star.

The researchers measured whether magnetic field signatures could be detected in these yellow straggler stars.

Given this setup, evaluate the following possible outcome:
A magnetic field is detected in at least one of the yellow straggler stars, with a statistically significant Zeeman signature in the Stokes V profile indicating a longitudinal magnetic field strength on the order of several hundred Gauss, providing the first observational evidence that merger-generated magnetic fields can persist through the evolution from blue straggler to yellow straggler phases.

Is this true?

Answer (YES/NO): YES